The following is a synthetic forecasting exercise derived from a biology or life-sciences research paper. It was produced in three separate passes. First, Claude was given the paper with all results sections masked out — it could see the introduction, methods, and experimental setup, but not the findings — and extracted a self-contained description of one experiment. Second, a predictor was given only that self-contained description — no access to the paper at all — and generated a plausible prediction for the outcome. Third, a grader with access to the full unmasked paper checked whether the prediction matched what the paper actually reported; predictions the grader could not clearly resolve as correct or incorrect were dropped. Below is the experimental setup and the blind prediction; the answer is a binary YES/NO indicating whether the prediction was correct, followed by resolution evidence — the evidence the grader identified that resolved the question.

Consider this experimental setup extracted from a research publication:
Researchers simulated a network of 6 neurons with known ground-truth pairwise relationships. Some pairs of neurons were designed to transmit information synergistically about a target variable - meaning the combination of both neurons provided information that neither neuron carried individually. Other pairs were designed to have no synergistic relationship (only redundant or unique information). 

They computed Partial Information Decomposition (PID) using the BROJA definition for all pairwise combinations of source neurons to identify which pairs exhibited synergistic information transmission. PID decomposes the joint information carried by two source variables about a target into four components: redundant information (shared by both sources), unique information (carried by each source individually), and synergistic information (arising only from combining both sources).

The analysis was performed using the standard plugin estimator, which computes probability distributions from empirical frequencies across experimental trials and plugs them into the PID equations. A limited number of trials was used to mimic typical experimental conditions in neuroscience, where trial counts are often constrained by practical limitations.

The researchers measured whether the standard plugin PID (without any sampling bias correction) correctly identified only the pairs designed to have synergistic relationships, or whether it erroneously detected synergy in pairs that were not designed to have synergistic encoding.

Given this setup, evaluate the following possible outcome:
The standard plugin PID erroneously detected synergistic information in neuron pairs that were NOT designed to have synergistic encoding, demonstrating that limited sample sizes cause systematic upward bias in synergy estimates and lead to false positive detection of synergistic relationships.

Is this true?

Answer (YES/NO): YES